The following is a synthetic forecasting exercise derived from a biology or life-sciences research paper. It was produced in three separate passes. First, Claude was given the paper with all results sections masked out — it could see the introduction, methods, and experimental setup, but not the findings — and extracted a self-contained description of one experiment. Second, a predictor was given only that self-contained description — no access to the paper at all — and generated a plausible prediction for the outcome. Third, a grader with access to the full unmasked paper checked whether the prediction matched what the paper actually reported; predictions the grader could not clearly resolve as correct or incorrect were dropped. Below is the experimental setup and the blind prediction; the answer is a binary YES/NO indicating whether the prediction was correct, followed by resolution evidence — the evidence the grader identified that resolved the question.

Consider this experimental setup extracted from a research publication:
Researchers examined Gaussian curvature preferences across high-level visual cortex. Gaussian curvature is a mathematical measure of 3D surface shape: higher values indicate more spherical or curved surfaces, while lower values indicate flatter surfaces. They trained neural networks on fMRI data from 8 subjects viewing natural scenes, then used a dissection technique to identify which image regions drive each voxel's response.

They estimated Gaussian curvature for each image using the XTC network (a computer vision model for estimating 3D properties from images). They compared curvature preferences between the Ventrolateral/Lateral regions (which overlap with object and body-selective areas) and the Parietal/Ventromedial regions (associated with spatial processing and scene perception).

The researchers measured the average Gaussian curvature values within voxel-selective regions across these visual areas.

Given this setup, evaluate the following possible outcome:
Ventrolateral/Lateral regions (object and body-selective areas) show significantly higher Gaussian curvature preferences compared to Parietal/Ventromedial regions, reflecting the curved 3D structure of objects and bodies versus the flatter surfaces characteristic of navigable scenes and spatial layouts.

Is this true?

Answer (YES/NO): YES